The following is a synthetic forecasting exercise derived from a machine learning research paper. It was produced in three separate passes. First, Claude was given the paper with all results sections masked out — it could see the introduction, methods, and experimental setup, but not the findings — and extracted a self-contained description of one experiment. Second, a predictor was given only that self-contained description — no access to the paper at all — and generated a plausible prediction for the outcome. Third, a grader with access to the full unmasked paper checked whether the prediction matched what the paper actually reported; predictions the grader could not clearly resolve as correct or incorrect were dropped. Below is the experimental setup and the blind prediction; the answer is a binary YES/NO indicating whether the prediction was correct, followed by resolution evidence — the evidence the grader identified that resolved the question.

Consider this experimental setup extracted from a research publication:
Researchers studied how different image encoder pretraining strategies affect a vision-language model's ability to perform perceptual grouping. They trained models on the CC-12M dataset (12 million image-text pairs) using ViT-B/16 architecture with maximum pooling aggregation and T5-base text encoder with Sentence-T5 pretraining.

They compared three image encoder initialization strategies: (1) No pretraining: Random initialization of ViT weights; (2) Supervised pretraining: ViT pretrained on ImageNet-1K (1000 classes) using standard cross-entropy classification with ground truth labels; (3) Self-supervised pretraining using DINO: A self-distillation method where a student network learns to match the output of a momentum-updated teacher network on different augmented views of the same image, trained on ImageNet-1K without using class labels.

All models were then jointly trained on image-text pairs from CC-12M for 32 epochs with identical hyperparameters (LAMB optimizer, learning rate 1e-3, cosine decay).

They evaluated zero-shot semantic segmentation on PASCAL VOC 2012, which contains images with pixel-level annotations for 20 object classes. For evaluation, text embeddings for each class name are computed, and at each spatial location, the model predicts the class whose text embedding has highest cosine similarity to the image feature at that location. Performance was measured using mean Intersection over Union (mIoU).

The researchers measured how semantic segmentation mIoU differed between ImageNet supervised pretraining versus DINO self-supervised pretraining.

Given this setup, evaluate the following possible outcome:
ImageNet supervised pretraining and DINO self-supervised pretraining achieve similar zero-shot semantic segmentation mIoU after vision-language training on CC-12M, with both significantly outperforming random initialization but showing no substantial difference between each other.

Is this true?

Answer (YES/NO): NO